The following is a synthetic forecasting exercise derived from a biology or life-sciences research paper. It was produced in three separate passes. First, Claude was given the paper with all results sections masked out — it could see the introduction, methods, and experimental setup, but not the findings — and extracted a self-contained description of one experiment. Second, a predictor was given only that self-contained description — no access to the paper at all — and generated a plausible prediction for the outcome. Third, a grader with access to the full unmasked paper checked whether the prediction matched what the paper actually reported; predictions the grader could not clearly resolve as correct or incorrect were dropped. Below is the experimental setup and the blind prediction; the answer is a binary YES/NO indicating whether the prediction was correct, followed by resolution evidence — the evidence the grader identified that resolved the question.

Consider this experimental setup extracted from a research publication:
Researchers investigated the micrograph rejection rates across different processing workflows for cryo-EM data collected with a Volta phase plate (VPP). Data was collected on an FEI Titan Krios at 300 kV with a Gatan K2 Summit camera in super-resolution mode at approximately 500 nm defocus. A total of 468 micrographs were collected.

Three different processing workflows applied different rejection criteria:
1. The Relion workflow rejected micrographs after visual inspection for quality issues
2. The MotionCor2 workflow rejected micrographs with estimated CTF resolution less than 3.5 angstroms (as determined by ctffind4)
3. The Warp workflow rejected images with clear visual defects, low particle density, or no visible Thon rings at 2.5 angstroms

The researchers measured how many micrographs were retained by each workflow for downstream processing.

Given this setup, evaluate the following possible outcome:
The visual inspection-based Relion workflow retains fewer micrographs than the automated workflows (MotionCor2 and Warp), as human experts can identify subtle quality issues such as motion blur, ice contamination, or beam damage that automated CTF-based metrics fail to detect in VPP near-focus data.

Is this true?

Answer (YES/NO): NO